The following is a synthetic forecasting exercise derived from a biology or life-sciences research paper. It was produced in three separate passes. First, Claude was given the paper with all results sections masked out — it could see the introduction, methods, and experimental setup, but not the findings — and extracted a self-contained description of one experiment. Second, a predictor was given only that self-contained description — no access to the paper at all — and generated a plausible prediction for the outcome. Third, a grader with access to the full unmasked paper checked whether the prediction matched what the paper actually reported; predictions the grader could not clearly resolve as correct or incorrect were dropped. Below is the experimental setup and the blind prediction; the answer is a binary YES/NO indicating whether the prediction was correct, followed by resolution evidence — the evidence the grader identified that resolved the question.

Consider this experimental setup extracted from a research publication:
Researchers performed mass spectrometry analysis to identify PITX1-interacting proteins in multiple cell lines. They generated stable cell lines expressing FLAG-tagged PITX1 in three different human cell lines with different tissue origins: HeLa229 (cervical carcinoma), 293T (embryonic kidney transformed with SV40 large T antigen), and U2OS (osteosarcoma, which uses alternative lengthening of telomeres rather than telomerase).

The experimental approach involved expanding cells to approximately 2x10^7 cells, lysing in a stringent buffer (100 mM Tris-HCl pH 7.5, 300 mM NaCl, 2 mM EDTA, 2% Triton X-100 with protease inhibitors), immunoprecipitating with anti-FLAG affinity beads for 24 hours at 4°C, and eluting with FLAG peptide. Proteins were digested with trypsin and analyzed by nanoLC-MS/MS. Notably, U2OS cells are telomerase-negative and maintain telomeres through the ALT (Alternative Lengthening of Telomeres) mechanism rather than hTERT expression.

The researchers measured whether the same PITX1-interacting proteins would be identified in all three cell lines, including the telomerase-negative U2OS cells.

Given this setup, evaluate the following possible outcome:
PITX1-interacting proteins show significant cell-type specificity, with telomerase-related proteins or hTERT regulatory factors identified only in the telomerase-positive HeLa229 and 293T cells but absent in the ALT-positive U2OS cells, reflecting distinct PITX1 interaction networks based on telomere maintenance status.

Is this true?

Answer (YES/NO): NO